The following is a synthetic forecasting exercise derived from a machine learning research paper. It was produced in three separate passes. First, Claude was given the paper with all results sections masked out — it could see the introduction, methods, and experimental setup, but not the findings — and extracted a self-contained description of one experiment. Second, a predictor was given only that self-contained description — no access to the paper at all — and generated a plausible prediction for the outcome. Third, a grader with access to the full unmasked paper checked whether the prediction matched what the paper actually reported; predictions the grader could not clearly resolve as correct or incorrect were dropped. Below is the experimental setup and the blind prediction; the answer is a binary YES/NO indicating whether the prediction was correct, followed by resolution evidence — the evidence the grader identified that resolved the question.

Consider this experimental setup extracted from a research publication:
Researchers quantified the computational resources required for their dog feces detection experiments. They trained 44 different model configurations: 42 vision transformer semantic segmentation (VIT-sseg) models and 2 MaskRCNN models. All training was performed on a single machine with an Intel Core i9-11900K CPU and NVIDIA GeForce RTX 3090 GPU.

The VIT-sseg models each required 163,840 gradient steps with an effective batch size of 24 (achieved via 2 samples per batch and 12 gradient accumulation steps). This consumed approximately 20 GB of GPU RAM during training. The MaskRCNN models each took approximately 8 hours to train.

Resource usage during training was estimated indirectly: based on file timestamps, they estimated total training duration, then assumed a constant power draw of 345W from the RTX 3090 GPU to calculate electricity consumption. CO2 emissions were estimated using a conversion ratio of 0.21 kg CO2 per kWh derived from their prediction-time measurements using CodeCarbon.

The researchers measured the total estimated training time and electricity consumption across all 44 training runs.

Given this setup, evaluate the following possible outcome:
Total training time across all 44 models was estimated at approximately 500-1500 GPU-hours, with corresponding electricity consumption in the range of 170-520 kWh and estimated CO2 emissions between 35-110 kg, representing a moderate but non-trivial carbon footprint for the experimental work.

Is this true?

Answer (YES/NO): NO